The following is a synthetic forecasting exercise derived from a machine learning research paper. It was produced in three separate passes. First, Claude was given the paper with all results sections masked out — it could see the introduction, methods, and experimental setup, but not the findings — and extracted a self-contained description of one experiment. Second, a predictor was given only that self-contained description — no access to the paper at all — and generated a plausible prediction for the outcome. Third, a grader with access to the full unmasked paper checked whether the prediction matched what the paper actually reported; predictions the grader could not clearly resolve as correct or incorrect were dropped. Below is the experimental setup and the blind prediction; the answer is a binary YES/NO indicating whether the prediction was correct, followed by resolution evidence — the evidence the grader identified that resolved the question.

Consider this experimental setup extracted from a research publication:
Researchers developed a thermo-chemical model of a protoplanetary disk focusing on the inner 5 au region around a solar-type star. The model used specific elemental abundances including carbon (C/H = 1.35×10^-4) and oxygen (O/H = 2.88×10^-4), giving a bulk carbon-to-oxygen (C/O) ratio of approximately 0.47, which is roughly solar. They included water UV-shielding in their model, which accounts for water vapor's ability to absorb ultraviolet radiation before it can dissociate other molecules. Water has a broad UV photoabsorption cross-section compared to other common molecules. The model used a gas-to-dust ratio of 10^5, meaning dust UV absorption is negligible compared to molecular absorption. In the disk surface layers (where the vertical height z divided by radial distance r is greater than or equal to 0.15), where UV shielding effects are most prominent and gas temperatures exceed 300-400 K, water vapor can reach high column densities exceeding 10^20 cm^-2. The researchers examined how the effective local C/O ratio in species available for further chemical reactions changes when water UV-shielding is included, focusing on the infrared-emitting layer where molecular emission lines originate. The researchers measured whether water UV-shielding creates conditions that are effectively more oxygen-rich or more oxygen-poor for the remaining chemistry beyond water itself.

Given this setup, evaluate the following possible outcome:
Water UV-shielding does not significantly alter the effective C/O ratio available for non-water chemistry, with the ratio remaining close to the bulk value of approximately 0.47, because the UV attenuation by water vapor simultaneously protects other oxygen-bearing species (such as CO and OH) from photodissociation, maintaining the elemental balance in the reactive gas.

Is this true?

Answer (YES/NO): NO